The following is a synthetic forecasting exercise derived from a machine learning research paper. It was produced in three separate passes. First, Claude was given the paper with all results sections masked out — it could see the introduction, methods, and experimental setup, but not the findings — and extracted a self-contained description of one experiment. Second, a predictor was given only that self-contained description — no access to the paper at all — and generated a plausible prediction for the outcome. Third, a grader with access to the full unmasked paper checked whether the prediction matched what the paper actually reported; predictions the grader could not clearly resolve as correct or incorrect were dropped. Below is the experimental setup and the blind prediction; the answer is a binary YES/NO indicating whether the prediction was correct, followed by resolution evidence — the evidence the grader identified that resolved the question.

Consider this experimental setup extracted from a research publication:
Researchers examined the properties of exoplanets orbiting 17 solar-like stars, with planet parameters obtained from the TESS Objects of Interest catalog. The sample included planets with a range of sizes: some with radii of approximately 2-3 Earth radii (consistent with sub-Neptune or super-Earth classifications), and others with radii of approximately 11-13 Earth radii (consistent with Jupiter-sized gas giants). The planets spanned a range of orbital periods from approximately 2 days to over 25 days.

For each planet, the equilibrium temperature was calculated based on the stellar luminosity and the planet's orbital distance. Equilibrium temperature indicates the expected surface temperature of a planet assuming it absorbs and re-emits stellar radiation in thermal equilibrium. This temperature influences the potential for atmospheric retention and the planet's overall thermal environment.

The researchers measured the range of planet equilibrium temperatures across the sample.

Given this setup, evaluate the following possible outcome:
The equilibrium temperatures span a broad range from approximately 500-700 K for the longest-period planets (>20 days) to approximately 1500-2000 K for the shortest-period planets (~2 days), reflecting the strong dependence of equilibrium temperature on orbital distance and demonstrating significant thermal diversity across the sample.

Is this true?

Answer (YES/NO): NO